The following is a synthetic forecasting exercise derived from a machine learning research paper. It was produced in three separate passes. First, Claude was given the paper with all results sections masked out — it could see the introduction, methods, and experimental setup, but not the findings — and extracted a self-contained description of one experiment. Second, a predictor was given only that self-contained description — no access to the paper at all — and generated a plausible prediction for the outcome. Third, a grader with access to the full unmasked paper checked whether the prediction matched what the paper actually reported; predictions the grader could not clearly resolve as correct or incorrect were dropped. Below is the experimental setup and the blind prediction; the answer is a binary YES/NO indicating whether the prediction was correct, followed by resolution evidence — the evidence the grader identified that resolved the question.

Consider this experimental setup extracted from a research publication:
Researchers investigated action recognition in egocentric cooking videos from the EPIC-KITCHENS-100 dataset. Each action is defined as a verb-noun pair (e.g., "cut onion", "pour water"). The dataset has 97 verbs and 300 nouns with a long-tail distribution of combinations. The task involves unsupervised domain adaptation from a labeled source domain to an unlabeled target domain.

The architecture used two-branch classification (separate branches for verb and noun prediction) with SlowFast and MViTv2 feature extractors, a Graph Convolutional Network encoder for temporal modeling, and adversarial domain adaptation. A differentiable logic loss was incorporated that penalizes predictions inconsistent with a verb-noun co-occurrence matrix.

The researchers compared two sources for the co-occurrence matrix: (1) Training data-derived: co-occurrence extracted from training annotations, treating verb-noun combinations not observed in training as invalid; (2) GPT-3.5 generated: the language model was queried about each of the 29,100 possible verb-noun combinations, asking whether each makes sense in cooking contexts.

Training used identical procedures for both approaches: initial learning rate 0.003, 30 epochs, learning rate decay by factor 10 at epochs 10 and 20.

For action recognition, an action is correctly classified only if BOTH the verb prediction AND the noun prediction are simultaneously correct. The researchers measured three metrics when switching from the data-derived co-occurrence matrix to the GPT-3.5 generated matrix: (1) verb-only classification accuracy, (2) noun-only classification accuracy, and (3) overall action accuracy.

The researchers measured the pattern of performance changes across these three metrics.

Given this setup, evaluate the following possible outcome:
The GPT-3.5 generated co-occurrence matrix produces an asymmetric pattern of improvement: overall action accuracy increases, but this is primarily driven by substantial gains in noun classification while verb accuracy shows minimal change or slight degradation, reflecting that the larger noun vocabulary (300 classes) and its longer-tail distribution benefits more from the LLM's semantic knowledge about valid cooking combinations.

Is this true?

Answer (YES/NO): NO